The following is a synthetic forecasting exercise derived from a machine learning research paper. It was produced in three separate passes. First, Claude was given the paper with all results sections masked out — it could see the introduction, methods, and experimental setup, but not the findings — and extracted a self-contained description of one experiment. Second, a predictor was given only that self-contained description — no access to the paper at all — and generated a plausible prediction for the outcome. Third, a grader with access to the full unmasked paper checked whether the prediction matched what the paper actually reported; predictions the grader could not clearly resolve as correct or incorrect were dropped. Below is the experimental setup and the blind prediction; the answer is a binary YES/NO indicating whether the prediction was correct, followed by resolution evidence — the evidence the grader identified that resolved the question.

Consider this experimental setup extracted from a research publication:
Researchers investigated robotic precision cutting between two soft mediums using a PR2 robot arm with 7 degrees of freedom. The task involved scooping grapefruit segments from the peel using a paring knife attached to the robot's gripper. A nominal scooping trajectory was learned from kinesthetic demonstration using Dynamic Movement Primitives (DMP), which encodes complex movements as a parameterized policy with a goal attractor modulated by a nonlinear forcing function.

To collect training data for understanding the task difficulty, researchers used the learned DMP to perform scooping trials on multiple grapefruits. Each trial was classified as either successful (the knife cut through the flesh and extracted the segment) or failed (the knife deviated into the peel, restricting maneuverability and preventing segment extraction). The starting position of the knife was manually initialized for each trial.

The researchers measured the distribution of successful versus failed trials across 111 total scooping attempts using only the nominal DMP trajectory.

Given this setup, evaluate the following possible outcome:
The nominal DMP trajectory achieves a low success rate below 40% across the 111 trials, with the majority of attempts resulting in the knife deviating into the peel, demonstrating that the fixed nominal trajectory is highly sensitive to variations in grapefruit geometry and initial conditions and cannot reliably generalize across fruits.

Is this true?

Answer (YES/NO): NO